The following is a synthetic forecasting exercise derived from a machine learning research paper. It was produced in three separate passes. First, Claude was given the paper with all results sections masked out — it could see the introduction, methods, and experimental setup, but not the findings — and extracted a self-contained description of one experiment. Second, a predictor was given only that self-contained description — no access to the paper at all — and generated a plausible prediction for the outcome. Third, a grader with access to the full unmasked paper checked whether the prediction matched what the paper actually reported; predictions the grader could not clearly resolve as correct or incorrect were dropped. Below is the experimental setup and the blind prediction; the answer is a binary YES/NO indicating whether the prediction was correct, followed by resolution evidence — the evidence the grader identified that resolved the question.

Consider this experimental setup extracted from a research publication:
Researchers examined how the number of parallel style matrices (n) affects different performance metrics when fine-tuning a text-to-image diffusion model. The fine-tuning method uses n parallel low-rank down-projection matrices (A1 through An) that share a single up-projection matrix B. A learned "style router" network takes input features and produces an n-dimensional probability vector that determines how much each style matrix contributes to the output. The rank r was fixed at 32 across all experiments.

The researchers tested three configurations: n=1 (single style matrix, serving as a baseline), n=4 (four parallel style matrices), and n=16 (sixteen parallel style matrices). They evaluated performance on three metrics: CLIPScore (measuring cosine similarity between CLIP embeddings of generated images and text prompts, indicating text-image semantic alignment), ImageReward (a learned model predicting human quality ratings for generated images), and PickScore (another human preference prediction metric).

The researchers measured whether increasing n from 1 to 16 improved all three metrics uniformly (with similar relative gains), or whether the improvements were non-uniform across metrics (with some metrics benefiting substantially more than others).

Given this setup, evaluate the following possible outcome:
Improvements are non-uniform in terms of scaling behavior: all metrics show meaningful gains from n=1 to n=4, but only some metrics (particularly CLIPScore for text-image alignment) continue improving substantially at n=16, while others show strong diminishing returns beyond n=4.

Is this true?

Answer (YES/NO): NO